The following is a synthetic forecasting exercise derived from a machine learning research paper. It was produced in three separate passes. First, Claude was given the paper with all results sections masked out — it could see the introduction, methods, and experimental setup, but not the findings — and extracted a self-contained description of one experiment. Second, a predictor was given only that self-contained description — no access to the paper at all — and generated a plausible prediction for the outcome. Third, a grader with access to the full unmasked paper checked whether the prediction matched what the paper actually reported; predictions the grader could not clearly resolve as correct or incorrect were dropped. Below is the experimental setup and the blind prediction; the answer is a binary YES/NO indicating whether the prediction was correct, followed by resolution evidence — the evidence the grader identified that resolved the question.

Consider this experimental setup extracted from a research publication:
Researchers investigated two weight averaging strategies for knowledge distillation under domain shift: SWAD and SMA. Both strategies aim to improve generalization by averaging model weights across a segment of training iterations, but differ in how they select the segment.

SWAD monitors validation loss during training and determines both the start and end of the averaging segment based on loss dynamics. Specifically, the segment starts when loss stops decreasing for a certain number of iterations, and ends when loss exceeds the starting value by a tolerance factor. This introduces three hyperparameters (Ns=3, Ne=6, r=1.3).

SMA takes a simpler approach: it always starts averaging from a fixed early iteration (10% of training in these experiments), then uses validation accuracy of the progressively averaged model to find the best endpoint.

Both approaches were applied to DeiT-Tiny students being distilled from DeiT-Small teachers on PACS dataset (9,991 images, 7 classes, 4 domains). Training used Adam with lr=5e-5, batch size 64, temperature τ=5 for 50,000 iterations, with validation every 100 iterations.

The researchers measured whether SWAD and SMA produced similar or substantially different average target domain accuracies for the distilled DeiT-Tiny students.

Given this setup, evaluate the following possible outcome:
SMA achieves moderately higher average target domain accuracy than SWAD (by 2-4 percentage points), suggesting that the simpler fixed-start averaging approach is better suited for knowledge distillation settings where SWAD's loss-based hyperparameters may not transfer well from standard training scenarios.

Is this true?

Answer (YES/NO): NO